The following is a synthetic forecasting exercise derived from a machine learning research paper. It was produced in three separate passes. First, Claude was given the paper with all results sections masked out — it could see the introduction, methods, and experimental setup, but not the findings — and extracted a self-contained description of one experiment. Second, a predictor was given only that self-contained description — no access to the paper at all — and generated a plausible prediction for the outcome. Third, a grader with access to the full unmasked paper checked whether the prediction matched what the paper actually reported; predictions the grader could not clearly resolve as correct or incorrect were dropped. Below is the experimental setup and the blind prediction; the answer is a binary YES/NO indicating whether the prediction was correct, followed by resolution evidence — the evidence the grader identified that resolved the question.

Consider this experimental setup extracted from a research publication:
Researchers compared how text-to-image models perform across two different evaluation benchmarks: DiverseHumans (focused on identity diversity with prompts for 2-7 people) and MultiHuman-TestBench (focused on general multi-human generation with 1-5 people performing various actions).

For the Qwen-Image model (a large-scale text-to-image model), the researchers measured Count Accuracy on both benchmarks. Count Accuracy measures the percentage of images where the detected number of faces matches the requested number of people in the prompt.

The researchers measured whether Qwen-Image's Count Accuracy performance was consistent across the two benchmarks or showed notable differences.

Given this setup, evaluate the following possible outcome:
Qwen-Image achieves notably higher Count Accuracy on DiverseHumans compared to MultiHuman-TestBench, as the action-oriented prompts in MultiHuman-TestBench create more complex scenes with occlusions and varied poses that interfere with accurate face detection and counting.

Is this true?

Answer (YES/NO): NO